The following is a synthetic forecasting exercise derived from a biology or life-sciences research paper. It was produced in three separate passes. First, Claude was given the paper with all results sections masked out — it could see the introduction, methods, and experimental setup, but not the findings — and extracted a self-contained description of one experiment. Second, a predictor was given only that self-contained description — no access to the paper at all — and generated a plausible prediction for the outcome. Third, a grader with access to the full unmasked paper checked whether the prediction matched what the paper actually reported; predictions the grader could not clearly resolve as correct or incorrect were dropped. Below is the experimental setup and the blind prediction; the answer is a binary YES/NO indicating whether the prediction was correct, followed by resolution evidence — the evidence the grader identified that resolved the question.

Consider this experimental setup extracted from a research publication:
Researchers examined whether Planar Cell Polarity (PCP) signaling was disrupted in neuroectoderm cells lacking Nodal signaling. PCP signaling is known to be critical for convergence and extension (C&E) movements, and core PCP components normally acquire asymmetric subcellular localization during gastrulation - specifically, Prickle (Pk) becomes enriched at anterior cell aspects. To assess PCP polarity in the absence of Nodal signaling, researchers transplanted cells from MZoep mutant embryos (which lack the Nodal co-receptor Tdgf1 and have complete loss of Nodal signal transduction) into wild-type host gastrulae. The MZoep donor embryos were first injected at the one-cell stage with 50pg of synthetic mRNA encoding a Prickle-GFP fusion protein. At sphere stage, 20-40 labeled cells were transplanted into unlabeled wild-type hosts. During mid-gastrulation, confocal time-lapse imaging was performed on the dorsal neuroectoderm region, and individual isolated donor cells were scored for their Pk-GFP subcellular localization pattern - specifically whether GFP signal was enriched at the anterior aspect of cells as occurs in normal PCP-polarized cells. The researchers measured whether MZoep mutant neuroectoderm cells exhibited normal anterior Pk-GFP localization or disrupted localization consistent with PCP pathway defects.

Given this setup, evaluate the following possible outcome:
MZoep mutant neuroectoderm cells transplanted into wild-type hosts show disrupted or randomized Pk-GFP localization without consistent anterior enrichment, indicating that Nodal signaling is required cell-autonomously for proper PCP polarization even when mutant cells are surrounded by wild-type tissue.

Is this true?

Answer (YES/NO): NO